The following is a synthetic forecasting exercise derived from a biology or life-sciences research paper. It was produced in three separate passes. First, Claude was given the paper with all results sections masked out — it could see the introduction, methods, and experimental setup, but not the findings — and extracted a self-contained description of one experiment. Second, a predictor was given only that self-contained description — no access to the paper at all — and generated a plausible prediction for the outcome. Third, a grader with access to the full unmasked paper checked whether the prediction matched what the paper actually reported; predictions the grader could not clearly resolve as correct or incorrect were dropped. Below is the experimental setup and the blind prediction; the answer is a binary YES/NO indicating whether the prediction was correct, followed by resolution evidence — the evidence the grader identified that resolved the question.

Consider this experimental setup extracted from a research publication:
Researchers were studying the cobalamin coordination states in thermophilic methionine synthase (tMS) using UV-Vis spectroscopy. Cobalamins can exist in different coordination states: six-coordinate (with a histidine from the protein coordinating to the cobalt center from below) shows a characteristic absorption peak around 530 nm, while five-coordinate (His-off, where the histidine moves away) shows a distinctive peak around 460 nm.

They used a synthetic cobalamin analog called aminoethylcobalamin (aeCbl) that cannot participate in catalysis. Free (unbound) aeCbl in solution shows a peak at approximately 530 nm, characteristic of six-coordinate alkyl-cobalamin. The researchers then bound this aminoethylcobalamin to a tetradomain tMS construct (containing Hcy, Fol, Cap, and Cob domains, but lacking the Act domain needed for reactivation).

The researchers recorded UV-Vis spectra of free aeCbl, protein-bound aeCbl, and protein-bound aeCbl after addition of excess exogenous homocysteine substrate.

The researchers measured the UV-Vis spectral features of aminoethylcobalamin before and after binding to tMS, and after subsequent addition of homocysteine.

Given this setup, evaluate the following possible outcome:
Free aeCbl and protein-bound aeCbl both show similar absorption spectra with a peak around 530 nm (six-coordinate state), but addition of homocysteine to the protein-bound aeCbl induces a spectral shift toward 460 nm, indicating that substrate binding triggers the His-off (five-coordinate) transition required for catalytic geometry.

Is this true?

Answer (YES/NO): NO